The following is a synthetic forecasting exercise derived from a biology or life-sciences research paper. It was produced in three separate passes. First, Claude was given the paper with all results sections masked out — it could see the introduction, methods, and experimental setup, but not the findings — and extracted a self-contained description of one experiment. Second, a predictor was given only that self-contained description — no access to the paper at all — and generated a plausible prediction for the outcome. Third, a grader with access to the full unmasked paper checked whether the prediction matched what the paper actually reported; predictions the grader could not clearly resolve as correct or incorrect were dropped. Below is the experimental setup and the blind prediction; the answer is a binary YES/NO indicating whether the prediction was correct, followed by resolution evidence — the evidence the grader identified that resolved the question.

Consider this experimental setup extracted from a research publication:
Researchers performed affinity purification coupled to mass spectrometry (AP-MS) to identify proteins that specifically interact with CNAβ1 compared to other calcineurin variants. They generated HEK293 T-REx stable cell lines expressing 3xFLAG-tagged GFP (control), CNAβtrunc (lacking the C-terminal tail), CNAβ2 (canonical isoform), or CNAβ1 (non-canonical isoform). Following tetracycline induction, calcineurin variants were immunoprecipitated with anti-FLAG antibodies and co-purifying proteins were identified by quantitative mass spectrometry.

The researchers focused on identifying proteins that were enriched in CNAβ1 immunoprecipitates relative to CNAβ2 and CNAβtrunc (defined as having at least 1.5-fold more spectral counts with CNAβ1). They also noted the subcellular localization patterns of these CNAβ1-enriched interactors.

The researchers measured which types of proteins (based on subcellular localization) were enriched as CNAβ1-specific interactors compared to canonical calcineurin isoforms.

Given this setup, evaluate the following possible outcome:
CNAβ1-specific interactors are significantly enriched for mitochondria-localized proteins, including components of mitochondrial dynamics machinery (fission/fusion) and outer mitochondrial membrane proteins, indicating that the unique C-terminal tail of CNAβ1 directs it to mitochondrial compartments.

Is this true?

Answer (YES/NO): NO